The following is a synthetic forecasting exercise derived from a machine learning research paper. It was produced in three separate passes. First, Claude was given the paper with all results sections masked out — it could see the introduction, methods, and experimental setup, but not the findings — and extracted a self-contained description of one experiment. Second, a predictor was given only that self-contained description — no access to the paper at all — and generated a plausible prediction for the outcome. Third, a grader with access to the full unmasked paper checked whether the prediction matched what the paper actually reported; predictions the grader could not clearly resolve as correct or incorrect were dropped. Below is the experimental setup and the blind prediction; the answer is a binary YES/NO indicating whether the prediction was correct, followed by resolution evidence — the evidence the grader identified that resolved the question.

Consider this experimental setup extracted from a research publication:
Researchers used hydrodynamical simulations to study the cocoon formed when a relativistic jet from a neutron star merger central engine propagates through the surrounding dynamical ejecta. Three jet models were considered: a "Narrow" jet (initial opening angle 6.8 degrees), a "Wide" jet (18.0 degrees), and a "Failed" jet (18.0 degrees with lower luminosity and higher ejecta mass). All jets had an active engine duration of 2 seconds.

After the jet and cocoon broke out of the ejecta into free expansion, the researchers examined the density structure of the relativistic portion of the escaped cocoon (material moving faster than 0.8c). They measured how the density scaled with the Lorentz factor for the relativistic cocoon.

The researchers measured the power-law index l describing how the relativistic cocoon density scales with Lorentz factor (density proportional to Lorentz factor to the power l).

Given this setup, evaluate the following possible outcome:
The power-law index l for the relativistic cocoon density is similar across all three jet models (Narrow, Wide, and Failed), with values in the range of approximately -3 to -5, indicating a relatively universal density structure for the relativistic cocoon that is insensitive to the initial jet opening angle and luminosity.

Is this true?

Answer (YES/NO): NO